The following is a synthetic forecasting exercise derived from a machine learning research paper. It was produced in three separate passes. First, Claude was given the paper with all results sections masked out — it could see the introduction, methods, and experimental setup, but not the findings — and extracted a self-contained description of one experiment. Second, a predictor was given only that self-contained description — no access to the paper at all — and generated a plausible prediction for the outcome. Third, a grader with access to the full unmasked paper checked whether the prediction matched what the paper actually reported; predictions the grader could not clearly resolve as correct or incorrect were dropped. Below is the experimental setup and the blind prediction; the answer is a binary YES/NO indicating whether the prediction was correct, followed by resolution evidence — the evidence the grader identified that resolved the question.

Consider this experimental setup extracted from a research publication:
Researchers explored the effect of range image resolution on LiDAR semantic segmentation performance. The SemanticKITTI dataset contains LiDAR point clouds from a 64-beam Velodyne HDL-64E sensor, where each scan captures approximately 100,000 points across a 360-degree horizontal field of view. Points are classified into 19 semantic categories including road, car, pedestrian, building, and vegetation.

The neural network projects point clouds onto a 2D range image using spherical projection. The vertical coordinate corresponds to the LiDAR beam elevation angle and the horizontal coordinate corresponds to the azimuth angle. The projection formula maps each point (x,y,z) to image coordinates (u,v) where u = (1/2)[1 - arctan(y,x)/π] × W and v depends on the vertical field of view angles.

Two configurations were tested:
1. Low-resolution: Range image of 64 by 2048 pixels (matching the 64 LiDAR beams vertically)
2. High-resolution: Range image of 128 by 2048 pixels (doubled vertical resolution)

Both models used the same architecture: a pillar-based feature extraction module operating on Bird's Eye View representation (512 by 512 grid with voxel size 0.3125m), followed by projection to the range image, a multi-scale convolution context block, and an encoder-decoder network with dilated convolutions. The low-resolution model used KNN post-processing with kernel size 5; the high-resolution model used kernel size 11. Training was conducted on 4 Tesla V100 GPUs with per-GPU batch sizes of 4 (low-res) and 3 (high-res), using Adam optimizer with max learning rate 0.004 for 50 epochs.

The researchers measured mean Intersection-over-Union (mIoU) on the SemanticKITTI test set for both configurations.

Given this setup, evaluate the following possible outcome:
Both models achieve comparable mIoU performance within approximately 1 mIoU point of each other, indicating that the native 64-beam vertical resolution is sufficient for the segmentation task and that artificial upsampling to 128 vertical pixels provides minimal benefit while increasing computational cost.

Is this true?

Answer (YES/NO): NO